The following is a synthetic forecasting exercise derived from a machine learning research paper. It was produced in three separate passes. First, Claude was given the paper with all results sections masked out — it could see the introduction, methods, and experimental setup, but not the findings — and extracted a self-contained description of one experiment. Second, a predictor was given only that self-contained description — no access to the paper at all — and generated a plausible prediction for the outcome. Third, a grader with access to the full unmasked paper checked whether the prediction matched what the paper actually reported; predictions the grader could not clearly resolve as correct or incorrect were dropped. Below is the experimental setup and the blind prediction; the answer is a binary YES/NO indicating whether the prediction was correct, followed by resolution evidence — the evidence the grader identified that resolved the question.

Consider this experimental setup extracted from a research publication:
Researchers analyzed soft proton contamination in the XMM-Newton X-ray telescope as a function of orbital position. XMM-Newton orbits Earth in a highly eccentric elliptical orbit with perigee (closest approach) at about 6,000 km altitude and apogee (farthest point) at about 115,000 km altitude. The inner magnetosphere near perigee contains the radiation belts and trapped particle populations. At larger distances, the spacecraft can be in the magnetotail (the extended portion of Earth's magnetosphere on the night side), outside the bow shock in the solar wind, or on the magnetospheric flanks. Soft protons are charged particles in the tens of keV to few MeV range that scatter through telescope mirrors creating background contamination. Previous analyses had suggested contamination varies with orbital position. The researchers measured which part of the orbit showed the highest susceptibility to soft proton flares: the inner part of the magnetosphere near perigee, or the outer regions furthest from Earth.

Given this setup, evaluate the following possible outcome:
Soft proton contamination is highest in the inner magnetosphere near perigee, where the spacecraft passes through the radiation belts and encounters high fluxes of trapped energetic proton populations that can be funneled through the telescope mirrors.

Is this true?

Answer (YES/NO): YES